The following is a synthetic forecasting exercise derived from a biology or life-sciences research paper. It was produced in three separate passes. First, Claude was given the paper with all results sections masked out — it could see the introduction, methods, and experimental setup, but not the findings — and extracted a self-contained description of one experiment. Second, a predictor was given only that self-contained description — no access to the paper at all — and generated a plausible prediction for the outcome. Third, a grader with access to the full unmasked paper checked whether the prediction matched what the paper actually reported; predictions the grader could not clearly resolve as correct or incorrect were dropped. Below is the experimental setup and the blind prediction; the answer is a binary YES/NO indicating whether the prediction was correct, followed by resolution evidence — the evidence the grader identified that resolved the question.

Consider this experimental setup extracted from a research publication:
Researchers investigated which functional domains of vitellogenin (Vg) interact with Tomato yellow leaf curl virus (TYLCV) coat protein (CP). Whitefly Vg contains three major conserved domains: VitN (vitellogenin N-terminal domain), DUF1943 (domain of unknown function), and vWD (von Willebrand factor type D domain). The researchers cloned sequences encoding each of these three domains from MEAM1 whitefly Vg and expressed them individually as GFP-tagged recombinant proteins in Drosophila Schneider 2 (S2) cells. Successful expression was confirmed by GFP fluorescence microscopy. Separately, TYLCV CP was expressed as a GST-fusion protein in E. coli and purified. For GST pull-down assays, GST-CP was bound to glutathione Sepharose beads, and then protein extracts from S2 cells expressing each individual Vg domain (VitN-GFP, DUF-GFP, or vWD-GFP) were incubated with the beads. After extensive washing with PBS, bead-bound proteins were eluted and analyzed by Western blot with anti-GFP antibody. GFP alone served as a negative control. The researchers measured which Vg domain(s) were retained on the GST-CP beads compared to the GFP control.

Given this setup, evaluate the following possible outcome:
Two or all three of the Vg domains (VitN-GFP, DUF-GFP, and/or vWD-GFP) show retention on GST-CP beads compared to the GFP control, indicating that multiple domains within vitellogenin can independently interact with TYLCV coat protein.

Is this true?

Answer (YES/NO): YES